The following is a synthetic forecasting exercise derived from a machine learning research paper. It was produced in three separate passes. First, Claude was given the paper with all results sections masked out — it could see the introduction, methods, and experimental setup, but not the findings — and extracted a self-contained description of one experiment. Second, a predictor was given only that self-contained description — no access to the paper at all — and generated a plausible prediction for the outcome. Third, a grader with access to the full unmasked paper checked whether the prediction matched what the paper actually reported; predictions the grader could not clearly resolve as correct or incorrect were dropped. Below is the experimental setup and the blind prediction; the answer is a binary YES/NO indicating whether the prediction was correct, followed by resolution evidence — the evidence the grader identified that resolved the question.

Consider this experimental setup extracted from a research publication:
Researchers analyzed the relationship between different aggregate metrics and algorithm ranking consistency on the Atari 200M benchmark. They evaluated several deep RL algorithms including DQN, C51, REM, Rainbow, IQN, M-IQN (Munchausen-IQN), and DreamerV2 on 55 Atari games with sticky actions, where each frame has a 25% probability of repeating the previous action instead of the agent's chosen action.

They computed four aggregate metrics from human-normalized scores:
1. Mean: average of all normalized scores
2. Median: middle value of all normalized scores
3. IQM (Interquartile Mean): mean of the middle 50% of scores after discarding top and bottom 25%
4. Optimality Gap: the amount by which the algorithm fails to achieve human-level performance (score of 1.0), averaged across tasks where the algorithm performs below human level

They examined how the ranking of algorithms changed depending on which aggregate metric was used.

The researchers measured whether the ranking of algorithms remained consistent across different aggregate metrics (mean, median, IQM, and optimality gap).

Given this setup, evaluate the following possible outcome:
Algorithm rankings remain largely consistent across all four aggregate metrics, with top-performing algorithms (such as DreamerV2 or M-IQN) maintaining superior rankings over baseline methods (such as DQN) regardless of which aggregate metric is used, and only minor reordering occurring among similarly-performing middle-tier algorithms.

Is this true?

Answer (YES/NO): NO